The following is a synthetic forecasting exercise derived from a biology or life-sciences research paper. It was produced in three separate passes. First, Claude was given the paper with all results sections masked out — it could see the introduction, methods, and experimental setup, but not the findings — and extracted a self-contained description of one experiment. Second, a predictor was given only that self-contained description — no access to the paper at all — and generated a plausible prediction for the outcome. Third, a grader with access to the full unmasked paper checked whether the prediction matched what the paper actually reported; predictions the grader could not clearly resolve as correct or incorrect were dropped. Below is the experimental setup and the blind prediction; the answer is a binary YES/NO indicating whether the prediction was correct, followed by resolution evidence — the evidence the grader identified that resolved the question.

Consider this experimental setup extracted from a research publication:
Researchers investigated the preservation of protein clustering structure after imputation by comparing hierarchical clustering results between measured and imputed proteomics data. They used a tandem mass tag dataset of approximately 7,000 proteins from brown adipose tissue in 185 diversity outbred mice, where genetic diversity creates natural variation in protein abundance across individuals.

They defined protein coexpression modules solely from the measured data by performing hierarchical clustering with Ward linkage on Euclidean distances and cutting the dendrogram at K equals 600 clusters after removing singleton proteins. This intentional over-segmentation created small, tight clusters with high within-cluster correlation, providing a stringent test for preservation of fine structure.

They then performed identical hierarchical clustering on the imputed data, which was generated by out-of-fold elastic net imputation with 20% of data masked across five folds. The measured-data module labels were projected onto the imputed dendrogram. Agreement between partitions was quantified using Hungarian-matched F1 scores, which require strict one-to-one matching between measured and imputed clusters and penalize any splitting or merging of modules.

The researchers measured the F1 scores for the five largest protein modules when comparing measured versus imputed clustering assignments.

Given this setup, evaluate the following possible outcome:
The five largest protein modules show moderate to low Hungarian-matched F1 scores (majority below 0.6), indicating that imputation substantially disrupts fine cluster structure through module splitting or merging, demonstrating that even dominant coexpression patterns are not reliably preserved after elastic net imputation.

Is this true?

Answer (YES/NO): NO